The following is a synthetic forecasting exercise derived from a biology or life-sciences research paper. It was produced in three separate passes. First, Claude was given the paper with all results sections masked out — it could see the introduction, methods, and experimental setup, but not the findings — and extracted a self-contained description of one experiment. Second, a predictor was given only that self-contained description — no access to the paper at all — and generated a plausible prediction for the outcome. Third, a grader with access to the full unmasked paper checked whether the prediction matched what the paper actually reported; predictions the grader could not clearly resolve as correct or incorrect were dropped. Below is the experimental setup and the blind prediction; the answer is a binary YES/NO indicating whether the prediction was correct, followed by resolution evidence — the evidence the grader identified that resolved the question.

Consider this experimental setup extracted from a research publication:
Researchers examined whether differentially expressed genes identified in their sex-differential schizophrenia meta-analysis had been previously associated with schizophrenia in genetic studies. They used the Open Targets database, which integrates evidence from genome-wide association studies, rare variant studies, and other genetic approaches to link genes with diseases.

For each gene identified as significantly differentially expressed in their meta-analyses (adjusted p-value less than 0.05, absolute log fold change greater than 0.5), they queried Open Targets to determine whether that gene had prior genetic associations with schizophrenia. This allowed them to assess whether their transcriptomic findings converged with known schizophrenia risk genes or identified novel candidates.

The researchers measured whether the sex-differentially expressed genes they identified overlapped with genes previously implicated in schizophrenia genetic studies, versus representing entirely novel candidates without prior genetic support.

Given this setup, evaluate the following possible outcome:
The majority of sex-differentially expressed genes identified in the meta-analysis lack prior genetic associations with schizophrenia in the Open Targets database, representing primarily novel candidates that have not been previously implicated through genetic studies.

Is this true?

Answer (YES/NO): YES